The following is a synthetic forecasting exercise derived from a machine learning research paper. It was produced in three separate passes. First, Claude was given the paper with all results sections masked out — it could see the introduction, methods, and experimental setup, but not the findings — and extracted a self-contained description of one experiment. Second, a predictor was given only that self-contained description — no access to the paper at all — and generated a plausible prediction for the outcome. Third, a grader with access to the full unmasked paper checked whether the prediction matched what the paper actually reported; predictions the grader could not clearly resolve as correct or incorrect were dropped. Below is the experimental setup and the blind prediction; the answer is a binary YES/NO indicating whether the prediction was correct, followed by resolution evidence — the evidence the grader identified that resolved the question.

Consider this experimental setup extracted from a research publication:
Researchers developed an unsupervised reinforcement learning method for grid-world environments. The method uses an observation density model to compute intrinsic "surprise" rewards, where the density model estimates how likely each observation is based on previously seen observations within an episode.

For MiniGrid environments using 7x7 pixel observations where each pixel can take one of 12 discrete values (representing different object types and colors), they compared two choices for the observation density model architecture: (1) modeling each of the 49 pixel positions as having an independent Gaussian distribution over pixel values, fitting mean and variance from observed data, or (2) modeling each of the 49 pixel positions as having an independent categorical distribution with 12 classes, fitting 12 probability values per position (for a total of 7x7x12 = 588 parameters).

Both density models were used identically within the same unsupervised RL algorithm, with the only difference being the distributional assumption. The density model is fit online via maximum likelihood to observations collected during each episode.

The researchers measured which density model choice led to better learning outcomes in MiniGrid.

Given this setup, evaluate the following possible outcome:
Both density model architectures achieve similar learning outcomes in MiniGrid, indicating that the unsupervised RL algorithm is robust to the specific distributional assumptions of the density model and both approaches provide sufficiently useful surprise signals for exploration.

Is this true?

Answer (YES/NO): NO